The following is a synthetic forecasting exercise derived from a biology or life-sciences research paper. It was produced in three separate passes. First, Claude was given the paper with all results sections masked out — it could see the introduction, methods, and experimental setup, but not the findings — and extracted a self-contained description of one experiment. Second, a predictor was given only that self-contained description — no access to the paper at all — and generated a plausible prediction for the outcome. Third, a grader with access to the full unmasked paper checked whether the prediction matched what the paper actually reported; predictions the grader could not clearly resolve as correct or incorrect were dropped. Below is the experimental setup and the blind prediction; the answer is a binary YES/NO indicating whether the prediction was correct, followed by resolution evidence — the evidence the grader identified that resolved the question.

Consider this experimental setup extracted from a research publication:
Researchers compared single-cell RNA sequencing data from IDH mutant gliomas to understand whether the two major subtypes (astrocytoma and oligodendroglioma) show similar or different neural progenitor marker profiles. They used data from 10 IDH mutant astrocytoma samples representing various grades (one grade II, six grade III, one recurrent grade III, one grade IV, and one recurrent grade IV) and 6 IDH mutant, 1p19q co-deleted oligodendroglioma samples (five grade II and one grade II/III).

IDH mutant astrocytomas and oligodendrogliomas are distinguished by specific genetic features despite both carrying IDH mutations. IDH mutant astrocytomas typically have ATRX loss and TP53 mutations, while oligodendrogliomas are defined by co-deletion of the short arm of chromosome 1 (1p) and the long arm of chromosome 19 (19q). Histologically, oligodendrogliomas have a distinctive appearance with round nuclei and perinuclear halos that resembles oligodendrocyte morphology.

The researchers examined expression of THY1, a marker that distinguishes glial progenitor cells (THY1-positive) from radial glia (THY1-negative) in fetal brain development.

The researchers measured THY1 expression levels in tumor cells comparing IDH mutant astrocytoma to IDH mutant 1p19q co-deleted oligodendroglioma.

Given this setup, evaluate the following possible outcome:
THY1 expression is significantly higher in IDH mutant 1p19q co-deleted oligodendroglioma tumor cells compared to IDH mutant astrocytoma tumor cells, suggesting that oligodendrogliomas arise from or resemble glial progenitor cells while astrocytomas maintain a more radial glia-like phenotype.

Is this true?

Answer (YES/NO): NO